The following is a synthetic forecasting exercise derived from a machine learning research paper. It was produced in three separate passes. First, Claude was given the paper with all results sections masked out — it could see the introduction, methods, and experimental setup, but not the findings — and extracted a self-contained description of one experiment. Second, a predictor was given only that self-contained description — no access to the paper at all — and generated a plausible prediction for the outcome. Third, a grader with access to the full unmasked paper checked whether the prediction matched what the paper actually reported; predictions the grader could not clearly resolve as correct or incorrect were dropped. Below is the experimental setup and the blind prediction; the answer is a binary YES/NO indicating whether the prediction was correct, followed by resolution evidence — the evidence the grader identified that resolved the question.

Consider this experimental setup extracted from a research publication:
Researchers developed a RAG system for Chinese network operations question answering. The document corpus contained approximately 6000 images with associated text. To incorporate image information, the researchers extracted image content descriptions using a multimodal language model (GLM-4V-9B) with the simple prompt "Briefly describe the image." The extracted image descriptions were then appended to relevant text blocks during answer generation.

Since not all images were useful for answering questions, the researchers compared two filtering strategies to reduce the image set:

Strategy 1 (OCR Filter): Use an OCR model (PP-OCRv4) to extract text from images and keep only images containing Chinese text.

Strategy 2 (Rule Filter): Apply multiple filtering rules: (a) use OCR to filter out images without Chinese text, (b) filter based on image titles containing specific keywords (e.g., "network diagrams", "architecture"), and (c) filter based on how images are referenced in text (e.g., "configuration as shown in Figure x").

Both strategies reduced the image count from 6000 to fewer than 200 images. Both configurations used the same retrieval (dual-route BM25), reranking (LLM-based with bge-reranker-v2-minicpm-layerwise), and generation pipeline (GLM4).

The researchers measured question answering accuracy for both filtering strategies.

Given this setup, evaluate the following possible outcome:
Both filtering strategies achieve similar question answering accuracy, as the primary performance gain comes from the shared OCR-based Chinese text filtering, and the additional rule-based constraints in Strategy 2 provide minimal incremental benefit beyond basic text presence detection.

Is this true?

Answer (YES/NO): NO